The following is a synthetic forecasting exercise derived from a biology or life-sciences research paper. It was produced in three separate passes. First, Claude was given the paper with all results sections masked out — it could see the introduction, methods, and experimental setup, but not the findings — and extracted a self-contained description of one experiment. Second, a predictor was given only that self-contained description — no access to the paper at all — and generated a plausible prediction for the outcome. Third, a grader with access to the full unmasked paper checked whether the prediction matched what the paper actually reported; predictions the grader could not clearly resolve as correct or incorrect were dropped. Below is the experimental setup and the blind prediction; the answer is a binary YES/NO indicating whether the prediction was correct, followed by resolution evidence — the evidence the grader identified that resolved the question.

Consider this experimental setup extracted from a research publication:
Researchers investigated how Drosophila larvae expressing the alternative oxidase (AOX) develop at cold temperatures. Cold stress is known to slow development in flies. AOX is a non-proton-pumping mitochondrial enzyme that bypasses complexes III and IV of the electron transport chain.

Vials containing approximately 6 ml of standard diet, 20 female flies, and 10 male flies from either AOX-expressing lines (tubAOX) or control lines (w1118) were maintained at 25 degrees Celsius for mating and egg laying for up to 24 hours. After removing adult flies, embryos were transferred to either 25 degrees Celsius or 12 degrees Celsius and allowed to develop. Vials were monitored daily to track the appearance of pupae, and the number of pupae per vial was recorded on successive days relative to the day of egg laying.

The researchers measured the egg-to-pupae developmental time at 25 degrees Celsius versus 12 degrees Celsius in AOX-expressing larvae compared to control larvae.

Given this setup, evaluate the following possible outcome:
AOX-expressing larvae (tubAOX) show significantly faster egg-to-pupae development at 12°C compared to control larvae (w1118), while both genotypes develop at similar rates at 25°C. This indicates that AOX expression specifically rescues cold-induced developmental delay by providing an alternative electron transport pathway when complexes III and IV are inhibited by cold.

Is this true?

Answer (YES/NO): NO